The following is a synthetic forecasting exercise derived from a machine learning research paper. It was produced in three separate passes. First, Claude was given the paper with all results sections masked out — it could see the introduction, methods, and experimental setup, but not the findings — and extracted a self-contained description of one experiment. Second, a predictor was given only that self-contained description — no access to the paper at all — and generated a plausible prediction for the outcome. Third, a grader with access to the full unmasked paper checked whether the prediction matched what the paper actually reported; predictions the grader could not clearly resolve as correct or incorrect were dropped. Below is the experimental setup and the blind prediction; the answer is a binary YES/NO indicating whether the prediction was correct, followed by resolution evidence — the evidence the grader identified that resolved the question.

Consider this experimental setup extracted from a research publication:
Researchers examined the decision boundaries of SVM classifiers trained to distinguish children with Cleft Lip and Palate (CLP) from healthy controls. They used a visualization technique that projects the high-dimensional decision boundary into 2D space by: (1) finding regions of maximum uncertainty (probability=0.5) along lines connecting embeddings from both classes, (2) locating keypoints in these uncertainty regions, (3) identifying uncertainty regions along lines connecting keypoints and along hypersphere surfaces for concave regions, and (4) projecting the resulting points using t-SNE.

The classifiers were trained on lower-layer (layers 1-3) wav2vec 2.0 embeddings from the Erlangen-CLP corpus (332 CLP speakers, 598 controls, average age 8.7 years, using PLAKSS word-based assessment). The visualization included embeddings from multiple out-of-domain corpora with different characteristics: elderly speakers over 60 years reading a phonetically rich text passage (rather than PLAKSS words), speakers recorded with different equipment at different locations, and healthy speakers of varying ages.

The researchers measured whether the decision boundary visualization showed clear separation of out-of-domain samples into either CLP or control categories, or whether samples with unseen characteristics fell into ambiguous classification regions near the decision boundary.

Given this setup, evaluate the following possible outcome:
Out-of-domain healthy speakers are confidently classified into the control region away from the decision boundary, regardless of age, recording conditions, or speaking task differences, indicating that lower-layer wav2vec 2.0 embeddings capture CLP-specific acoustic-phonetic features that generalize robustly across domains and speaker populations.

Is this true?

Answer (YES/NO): NO